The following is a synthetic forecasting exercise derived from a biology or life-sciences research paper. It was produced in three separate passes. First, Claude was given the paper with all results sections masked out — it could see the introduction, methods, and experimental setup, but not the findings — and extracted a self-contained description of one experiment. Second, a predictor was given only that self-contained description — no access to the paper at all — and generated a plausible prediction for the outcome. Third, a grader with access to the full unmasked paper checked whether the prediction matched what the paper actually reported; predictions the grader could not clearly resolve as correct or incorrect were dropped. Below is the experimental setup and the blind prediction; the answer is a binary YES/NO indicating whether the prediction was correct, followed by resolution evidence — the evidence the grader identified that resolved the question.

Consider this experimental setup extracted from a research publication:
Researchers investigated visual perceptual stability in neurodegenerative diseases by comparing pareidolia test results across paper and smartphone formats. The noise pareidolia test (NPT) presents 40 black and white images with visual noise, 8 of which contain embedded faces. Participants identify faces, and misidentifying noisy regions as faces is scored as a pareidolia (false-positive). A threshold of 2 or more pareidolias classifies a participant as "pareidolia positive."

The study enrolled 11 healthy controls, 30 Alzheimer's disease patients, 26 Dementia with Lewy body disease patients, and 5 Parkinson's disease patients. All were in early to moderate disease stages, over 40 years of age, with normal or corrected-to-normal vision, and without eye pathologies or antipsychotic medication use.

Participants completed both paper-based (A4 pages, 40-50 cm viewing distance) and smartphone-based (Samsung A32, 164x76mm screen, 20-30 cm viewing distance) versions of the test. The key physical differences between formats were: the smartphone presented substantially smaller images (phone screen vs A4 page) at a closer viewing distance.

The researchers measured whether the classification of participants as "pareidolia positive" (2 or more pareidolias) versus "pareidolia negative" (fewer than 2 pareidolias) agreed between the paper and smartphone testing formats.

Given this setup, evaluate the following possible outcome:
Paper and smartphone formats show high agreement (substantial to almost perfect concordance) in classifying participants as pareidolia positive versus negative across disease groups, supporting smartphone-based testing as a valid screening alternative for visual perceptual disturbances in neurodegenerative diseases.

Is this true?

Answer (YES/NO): YES